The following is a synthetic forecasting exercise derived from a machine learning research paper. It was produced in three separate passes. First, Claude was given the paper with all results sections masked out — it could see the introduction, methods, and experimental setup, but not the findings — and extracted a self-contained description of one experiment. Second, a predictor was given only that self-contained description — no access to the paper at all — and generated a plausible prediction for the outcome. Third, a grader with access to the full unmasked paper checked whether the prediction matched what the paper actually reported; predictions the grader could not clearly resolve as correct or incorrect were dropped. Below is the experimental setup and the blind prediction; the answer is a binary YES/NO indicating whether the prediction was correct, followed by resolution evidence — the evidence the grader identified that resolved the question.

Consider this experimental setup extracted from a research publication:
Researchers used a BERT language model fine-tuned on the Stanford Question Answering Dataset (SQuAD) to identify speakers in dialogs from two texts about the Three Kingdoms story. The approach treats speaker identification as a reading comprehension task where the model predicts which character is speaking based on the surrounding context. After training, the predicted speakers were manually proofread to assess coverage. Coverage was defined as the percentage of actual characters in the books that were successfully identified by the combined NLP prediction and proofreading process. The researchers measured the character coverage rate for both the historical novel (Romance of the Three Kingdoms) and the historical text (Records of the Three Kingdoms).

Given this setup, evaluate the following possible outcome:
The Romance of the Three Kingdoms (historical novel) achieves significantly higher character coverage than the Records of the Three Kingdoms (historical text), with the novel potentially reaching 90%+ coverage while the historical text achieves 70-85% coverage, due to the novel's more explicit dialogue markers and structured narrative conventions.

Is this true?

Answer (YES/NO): NO